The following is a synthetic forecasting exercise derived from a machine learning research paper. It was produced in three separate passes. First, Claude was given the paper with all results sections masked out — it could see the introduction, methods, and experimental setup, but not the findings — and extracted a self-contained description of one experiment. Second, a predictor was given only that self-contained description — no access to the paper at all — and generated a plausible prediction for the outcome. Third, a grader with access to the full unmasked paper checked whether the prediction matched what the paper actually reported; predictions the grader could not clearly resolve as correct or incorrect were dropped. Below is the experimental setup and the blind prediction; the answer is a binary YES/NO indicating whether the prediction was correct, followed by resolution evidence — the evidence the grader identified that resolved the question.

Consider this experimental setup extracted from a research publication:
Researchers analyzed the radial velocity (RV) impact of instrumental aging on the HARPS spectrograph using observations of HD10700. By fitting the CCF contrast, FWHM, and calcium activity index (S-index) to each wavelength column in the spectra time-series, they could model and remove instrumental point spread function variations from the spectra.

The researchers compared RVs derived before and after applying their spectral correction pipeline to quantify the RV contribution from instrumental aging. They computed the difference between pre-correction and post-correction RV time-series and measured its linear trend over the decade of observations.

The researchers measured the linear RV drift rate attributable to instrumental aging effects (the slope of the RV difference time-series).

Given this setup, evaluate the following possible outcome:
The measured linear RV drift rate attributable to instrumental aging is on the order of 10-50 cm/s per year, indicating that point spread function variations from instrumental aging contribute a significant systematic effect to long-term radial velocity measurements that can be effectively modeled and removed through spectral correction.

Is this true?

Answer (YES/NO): NO